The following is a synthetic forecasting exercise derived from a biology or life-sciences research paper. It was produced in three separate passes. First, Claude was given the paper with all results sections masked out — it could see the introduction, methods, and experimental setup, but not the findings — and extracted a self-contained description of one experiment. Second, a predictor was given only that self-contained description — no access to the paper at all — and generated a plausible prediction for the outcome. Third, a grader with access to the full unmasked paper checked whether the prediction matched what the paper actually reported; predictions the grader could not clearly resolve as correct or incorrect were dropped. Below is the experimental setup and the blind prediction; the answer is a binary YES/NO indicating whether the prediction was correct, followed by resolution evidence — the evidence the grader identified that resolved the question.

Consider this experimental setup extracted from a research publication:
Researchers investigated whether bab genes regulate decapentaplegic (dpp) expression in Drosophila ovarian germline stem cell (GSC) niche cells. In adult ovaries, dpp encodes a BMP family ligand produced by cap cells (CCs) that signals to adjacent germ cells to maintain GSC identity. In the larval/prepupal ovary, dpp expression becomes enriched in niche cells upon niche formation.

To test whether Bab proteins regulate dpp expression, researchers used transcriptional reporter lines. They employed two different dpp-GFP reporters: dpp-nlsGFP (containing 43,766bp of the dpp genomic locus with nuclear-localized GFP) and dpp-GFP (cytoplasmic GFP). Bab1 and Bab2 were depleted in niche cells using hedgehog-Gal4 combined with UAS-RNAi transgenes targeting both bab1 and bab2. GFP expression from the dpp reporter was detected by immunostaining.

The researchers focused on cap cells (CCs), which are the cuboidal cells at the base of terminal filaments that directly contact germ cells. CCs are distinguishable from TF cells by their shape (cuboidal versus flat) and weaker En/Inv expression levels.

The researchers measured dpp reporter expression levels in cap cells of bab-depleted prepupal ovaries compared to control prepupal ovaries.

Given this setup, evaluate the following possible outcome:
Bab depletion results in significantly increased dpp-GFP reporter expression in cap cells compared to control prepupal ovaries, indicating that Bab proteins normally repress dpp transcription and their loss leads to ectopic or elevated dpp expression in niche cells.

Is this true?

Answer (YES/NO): NO